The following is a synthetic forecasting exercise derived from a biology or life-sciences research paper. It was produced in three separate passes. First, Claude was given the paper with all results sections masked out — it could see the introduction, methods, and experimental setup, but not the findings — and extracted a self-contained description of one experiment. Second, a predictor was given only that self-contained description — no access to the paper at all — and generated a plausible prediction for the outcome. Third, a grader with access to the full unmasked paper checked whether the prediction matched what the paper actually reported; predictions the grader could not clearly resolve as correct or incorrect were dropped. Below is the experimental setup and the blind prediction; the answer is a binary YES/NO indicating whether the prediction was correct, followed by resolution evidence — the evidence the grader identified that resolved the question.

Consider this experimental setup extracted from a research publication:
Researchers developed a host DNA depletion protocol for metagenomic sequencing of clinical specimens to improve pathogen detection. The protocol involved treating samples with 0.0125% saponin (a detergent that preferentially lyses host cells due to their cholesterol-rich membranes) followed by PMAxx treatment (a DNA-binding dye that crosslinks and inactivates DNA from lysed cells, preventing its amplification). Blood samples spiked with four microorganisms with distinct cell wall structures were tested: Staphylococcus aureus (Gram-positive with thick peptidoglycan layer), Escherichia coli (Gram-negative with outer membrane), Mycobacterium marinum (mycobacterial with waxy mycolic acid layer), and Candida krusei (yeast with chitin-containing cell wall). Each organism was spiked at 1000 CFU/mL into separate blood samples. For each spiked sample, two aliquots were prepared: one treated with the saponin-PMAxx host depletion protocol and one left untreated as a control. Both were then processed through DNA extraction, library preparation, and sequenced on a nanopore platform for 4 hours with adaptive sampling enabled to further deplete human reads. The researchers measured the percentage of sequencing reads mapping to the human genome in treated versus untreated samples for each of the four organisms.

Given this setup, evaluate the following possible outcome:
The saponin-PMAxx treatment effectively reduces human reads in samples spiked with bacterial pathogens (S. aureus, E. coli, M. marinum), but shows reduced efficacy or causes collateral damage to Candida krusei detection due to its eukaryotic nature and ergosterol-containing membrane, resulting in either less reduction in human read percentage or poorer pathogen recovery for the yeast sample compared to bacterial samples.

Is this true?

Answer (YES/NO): NO